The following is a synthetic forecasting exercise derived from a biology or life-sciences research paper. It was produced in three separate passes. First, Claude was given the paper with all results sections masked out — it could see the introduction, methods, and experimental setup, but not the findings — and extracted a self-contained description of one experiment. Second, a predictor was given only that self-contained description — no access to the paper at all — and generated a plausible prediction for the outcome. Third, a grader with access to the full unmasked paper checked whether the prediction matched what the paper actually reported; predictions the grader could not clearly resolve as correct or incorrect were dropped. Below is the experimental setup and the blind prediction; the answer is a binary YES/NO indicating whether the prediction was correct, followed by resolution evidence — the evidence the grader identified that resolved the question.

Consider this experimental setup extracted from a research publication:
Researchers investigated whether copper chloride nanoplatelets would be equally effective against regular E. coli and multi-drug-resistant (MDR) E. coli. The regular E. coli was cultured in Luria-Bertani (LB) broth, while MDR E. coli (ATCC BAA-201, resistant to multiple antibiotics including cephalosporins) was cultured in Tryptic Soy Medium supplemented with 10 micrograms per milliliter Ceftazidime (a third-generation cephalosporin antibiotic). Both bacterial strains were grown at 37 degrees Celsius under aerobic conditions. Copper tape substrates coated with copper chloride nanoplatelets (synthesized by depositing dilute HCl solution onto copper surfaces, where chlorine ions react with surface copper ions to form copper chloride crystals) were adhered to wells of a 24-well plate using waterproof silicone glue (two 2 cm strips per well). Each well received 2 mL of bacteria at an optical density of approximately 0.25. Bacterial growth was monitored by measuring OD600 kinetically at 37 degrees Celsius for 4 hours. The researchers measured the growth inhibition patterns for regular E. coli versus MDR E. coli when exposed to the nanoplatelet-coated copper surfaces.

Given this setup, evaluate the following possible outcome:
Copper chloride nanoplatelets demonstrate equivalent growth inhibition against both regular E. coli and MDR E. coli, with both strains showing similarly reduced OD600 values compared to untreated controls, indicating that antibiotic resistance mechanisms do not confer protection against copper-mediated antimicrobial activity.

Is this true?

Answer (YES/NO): YES